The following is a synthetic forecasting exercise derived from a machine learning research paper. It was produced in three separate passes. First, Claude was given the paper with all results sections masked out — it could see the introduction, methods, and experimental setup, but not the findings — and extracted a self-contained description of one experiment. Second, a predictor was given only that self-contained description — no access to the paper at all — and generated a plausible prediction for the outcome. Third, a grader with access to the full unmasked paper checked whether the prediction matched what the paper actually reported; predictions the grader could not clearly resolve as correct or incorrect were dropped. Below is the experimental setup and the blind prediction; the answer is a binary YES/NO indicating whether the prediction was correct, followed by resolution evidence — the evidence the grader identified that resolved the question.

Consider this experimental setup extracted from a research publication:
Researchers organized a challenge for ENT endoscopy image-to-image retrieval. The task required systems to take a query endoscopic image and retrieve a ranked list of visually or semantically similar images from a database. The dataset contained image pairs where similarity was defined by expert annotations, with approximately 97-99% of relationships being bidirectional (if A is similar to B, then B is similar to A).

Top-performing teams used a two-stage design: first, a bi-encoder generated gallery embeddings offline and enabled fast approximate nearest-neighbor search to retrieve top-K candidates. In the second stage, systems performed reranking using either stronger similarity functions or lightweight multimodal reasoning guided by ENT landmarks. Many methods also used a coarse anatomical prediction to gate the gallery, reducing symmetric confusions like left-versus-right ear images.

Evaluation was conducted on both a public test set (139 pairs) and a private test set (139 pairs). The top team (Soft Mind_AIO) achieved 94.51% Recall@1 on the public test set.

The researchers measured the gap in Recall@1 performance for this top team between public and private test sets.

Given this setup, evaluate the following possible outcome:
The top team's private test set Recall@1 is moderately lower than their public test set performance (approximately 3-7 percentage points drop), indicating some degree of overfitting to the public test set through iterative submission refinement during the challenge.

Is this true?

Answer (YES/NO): NO